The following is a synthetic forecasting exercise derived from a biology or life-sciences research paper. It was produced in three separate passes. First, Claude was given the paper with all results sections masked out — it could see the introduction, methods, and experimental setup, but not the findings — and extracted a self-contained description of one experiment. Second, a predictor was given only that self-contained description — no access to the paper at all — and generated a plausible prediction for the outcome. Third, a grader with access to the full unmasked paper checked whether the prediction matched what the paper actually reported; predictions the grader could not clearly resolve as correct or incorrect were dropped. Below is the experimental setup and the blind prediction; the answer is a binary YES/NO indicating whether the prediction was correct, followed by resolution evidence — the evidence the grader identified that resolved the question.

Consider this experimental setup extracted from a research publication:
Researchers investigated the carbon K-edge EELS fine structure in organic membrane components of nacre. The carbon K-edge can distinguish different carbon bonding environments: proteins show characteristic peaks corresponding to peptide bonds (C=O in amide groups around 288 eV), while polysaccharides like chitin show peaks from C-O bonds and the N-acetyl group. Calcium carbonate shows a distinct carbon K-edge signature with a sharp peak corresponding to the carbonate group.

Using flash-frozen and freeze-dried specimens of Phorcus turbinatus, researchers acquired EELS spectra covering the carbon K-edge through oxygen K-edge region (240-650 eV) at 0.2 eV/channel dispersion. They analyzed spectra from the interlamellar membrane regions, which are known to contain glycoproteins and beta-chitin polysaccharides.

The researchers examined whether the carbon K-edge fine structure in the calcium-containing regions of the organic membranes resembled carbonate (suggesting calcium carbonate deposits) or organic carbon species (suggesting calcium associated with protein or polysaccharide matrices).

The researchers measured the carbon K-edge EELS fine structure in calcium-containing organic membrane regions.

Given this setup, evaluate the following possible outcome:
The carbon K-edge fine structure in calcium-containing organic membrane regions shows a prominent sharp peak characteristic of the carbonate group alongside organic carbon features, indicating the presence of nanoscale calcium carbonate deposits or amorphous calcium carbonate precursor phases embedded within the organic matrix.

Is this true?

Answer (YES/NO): NO